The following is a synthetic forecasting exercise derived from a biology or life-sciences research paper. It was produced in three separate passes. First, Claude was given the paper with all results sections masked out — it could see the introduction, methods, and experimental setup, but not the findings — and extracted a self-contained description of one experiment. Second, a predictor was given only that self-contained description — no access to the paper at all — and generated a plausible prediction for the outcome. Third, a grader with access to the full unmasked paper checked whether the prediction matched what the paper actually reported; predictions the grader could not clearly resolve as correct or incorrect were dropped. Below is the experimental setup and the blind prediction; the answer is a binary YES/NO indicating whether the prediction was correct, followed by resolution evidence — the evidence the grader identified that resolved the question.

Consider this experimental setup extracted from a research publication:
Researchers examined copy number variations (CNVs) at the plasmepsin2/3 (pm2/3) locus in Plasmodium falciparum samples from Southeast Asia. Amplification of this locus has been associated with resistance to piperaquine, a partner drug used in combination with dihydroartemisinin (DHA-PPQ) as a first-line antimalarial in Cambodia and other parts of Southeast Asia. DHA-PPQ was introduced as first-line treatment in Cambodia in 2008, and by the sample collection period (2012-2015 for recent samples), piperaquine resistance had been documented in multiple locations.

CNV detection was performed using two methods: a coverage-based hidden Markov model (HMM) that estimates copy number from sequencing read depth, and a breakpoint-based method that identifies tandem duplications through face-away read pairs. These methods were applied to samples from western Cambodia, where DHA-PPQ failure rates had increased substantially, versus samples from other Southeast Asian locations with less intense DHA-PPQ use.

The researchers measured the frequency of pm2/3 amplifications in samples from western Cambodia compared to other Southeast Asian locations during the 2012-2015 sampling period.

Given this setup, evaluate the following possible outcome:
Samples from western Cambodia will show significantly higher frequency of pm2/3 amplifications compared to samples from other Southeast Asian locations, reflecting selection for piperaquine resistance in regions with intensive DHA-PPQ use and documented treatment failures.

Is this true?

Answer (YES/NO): YES